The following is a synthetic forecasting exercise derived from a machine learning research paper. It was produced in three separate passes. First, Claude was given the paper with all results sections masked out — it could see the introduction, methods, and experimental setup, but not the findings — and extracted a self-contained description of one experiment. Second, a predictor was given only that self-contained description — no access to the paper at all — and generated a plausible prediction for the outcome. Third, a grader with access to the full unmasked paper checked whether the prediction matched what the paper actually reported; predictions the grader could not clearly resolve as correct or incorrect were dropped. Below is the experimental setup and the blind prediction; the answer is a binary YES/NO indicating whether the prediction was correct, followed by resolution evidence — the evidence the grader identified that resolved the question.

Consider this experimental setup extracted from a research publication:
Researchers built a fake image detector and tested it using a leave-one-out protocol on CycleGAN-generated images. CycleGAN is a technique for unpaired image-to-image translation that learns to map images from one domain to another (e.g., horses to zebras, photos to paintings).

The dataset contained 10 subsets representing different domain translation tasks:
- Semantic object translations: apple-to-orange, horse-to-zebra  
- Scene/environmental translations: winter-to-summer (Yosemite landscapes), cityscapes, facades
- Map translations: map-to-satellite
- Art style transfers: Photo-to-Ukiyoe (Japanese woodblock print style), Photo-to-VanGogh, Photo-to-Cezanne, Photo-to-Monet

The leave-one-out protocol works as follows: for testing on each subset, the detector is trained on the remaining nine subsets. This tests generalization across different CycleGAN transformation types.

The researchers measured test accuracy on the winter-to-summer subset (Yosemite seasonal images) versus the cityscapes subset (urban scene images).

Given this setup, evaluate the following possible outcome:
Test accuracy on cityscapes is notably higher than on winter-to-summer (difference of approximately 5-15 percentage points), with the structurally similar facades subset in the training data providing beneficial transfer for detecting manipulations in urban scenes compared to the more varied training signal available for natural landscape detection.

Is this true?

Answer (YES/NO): NO